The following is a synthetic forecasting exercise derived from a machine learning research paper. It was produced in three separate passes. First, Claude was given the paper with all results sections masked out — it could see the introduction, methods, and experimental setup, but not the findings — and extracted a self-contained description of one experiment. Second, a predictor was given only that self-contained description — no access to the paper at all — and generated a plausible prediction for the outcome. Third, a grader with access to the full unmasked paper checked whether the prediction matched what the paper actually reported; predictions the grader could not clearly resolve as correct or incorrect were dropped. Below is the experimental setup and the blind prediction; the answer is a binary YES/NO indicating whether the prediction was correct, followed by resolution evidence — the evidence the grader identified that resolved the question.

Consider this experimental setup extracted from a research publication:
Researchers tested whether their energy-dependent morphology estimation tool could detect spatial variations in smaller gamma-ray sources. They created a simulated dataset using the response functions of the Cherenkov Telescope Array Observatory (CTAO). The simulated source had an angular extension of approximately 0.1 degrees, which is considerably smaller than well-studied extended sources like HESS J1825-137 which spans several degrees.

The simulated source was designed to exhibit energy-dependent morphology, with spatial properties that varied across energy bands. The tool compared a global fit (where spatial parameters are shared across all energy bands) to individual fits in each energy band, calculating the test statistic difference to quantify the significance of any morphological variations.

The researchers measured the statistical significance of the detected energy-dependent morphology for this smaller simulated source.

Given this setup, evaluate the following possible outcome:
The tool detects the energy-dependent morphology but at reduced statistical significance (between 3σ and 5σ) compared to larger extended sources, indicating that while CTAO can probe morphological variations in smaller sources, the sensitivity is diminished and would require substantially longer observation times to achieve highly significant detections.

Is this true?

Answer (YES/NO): NO